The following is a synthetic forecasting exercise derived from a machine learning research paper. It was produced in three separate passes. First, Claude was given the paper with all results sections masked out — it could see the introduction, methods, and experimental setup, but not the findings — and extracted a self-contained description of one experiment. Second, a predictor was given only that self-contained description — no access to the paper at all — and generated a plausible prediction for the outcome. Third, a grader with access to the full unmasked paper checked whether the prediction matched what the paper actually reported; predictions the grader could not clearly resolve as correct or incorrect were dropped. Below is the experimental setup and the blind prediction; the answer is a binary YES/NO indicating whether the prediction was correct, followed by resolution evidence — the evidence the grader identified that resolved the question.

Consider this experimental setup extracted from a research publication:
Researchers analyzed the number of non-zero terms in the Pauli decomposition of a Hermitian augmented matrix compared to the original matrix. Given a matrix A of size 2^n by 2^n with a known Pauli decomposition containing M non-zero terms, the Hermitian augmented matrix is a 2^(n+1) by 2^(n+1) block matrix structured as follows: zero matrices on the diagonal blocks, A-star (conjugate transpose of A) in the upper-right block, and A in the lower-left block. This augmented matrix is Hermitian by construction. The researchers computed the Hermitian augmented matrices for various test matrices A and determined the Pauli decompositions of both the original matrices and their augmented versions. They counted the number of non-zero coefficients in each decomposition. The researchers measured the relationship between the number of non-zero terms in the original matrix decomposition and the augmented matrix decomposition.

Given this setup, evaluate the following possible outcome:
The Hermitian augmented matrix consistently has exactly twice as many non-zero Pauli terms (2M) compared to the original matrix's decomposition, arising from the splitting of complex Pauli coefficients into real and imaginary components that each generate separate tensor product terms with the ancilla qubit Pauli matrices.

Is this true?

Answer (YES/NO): NO